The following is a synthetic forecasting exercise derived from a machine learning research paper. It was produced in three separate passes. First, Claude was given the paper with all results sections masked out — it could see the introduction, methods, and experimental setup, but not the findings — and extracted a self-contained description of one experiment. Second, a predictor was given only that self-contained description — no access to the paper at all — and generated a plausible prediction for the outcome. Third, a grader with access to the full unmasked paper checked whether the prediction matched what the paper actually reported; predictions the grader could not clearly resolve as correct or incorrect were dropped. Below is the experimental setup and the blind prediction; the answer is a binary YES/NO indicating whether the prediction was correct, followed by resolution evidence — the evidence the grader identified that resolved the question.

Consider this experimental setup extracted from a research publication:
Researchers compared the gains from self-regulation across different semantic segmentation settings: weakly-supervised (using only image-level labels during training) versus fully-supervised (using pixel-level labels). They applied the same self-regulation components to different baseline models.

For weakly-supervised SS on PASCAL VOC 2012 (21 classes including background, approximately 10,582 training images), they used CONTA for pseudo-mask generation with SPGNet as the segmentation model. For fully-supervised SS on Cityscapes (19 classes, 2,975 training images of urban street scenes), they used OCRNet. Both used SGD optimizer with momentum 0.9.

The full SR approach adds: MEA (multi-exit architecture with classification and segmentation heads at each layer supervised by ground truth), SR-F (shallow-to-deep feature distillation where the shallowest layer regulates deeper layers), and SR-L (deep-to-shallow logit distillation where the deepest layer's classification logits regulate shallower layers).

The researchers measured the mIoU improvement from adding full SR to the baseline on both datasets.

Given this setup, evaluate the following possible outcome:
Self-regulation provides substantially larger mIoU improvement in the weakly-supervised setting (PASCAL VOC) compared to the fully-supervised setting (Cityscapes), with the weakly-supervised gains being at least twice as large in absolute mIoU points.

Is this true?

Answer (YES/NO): NO